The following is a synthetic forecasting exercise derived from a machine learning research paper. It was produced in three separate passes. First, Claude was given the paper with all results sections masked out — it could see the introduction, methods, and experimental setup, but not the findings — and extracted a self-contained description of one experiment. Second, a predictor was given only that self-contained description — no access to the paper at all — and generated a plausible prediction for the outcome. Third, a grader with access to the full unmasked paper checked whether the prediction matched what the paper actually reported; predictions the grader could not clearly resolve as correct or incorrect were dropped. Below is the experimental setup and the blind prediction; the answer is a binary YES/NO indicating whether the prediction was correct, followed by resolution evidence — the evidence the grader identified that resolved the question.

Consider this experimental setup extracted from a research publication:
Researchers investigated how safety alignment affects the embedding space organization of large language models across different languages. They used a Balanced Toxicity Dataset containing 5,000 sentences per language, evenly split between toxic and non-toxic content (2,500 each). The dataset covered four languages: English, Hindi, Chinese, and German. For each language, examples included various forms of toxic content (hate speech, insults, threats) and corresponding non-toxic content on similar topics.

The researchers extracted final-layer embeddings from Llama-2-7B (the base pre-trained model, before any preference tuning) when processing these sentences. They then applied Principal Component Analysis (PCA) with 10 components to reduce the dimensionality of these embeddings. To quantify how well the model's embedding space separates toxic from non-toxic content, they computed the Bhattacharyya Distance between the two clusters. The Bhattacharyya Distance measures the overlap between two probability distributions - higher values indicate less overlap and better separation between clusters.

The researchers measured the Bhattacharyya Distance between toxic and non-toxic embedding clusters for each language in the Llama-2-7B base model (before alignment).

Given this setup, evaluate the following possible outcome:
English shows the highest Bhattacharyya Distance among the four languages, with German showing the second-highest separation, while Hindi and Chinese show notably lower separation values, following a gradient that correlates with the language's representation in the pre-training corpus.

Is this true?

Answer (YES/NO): NO